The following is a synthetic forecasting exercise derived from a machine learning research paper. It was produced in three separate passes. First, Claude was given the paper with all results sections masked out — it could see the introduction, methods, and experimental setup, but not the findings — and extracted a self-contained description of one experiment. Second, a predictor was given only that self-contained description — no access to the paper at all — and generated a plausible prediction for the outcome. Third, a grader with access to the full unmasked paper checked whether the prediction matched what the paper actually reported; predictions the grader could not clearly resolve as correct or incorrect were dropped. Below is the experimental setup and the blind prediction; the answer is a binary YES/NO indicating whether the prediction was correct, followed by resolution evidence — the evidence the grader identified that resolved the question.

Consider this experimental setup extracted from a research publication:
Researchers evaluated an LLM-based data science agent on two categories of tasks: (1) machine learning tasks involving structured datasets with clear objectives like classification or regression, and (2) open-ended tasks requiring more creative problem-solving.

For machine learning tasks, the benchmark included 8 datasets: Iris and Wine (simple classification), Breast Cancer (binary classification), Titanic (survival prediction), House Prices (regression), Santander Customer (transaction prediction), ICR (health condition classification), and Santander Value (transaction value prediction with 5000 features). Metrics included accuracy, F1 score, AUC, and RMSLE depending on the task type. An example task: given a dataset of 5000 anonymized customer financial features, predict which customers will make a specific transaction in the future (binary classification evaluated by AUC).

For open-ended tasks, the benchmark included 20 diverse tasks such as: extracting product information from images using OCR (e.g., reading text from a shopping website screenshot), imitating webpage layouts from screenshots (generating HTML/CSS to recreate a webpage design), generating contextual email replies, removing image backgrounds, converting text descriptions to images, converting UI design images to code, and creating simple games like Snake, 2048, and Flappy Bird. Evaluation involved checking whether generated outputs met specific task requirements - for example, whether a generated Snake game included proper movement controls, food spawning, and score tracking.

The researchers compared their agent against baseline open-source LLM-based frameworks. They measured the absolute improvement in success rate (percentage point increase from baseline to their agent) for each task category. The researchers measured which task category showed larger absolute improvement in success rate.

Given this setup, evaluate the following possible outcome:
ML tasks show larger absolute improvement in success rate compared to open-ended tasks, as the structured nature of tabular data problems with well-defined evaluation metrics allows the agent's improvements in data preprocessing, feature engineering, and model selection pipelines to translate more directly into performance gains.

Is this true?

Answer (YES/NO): NO